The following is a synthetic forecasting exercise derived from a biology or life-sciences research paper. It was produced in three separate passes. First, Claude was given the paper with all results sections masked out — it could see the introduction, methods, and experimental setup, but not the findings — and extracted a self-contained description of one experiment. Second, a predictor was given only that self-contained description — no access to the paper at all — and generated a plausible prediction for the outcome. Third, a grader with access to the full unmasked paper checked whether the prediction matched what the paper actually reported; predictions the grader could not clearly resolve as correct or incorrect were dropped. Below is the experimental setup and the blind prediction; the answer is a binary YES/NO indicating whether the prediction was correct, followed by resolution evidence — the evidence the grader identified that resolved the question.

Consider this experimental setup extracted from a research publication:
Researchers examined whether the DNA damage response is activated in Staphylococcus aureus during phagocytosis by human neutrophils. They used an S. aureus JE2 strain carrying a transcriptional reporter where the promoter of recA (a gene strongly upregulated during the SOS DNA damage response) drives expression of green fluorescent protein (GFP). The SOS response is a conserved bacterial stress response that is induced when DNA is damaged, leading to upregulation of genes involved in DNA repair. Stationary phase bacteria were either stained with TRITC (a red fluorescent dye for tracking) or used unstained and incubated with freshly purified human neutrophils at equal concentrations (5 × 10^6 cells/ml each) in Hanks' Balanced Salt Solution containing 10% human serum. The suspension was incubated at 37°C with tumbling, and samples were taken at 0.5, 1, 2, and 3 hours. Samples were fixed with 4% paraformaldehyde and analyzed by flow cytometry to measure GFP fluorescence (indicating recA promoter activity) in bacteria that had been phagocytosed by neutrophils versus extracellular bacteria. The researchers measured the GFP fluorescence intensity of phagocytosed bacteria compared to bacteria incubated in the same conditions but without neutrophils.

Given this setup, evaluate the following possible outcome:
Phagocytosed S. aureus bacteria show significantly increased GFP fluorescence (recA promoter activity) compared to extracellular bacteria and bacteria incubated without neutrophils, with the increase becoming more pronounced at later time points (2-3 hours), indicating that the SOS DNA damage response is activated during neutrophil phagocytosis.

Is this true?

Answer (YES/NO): NO